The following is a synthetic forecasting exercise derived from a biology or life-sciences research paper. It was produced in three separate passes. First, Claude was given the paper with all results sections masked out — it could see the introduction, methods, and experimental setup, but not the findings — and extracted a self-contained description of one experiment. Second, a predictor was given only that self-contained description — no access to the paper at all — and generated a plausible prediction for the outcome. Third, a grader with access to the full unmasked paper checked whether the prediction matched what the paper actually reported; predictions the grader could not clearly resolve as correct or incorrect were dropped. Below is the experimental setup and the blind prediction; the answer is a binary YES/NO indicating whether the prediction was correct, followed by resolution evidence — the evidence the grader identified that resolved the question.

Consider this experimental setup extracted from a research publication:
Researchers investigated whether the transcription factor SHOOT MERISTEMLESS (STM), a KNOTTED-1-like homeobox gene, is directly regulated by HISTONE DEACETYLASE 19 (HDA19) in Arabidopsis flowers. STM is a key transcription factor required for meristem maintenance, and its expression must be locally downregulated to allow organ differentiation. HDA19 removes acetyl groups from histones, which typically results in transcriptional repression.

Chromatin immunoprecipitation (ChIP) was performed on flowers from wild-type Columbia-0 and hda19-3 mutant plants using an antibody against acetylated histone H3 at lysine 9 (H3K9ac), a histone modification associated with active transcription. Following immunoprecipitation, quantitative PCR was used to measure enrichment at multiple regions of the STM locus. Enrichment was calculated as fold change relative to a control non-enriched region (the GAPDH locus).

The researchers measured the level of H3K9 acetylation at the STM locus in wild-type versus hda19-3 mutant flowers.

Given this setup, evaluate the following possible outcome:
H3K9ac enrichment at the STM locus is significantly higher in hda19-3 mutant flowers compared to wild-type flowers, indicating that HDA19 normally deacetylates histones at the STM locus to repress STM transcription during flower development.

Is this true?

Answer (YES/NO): YES